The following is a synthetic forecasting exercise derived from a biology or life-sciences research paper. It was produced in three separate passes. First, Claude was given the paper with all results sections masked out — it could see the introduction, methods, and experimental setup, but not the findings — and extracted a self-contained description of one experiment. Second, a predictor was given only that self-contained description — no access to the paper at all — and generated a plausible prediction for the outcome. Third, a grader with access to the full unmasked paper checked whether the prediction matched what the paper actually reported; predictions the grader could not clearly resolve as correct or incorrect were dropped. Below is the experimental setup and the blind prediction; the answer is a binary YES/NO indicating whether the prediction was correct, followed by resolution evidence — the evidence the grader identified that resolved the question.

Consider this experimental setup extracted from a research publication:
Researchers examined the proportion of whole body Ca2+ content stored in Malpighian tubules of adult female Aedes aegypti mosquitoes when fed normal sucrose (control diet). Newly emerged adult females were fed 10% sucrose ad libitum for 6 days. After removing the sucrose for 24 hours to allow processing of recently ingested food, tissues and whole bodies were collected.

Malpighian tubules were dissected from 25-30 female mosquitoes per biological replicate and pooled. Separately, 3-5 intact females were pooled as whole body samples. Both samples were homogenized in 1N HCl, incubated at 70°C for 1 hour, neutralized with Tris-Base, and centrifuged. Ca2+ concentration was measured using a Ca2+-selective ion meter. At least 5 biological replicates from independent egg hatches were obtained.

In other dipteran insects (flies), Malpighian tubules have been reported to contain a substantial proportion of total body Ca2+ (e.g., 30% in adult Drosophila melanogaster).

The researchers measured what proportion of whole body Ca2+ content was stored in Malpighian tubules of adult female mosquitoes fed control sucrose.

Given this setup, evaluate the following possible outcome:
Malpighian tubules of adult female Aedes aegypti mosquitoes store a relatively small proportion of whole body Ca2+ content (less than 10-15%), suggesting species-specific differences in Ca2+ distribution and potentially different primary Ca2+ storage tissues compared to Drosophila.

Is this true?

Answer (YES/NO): NO